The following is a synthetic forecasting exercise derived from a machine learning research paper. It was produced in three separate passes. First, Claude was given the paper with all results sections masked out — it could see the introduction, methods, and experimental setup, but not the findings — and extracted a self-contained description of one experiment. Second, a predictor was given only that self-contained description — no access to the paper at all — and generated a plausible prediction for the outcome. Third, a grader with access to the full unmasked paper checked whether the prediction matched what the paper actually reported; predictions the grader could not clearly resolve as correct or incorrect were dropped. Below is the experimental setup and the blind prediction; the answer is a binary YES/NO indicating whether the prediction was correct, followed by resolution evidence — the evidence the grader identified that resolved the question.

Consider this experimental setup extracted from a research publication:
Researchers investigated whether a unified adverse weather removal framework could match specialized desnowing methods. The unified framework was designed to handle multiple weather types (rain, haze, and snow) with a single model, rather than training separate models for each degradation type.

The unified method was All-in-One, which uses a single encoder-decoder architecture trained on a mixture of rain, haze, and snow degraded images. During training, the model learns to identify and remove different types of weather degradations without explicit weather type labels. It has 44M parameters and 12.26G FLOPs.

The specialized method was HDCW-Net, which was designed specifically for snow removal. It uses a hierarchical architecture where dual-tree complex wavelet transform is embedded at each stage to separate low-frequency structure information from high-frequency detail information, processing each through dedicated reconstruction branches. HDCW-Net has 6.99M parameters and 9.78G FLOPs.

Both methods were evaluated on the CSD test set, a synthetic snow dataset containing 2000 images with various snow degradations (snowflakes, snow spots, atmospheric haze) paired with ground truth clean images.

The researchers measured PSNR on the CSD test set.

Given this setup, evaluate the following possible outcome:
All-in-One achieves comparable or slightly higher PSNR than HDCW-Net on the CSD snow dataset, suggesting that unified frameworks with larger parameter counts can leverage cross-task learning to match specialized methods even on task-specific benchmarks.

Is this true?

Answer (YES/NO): NO